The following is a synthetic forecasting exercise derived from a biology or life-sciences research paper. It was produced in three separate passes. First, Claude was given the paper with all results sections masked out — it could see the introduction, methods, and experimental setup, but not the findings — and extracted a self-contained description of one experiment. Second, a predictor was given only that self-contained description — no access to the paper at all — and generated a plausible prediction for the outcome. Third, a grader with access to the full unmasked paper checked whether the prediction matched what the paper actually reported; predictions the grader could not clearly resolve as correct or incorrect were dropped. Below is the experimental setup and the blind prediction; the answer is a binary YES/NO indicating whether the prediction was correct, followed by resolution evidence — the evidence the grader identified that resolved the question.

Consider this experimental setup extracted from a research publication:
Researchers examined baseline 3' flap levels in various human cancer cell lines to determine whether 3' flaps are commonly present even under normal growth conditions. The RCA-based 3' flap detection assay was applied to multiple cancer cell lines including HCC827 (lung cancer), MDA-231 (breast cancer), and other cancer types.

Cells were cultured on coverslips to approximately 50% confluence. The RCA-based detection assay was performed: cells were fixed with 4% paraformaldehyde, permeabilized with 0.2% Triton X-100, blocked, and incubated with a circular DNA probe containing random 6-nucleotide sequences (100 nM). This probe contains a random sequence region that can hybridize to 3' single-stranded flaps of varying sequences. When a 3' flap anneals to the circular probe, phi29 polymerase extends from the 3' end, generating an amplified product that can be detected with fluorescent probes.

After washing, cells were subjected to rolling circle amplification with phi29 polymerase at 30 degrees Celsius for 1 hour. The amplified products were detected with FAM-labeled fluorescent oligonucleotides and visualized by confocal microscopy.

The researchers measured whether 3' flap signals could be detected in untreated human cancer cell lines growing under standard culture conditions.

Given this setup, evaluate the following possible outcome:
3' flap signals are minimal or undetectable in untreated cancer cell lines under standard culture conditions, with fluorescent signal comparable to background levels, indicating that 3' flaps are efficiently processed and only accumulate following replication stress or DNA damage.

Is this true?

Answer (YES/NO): NO